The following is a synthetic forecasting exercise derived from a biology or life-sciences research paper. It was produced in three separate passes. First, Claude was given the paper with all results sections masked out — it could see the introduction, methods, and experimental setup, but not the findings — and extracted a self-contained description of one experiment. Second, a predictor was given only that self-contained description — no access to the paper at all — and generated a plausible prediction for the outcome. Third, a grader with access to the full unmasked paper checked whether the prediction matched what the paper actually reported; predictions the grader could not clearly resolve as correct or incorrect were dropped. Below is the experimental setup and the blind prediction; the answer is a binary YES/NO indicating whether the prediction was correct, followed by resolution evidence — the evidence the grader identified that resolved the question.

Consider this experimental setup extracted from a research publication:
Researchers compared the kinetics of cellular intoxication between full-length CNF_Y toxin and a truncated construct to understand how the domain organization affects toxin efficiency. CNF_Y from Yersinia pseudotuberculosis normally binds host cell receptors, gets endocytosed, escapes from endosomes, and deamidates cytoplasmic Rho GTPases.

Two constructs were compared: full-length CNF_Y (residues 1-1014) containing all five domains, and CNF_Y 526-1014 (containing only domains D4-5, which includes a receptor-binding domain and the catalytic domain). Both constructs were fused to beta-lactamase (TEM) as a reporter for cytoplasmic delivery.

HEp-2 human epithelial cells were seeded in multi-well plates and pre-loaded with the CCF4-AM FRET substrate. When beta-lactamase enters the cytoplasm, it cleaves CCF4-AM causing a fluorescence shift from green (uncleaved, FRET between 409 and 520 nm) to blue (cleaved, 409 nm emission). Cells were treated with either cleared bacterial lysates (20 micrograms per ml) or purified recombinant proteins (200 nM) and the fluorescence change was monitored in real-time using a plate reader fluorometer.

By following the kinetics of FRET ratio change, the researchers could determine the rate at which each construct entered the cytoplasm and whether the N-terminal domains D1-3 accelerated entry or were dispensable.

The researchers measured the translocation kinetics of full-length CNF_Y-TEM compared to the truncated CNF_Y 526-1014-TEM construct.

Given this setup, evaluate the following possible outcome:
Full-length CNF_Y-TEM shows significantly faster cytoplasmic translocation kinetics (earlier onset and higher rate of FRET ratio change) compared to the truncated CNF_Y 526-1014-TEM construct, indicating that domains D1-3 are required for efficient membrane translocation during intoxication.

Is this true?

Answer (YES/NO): YES